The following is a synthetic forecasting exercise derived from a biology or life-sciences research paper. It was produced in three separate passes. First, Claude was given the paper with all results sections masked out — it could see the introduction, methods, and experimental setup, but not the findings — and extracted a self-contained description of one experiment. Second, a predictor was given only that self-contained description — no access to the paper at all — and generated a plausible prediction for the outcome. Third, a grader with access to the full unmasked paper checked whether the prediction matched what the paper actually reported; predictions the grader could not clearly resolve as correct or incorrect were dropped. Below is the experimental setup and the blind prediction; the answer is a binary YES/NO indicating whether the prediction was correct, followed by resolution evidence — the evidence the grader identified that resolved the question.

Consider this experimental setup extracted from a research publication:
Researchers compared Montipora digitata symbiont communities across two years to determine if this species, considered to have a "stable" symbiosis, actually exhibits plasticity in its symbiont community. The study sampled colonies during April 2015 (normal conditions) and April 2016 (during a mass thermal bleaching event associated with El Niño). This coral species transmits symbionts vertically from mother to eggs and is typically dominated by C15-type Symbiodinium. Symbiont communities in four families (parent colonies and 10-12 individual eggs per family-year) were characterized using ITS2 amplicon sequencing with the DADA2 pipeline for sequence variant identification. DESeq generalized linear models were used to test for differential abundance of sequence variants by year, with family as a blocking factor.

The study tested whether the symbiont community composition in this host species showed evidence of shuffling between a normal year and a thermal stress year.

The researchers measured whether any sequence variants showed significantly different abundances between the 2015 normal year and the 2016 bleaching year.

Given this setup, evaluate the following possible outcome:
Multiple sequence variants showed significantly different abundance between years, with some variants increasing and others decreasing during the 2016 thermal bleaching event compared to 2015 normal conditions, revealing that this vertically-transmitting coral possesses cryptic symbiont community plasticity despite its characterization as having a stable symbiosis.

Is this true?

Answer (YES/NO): YES